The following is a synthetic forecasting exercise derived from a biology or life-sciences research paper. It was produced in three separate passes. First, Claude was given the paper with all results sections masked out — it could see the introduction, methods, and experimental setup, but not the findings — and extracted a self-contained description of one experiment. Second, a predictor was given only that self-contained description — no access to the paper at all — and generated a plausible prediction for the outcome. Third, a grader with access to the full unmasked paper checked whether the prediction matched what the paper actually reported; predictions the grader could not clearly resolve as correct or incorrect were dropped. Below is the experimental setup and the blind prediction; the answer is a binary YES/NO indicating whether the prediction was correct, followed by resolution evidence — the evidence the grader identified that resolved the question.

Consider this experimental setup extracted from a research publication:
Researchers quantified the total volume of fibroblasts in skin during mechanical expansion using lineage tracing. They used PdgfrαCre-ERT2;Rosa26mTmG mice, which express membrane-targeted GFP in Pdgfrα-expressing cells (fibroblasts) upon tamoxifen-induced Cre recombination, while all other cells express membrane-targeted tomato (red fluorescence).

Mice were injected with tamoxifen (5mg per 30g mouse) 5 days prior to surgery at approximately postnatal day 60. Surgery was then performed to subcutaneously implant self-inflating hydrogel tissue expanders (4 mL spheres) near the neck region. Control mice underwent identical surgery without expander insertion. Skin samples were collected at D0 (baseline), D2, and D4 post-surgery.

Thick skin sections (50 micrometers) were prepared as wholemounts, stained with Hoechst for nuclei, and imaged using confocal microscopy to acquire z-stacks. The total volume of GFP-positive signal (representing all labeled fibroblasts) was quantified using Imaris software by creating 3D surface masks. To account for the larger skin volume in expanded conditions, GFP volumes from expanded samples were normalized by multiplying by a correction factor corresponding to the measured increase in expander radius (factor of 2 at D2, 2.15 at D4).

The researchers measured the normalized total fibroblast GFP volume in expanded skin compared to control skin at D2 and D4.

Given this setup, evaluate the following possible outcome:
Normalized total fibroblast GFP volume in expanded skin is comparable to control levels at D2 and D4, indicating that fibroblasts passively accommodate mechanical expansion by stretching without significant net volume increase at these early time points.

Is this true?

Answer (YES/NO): NO